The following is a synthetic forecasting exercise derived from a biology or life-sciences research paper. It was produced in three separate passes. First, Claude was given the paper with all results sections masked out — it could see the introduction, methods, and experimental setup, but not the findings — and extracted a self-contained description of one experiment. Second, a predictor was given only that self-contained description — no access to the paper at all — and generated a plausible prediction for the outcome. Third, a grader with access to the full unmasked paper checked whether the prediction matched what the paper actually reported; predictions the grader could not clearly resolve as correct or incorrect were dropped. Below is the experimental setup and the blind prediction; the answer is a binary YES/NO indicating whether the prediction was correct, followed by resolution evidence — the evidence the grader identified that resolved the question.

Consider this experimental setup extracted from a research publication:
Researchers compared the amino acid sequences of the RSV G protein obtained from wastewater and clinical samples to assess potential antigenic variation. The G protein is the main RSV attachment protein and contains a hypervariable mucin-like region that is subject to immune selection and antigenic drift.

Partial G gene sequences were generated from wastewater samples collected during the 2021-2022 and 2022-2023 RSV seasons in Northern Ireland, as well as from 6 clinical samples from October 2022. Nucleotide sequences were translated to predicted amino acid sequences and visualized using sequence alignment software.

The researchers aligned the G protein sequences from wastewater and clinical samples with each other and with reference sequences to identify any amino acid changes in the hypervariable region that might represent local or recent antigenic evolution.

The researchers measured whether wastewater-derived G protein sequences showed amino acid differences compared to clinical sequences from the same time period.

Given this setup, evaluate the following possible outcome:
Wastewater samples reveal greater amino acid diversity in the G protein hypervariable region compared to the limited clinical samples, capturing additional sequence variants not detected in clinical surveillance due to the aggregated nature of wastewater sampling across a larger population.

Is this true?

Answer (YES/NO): NO